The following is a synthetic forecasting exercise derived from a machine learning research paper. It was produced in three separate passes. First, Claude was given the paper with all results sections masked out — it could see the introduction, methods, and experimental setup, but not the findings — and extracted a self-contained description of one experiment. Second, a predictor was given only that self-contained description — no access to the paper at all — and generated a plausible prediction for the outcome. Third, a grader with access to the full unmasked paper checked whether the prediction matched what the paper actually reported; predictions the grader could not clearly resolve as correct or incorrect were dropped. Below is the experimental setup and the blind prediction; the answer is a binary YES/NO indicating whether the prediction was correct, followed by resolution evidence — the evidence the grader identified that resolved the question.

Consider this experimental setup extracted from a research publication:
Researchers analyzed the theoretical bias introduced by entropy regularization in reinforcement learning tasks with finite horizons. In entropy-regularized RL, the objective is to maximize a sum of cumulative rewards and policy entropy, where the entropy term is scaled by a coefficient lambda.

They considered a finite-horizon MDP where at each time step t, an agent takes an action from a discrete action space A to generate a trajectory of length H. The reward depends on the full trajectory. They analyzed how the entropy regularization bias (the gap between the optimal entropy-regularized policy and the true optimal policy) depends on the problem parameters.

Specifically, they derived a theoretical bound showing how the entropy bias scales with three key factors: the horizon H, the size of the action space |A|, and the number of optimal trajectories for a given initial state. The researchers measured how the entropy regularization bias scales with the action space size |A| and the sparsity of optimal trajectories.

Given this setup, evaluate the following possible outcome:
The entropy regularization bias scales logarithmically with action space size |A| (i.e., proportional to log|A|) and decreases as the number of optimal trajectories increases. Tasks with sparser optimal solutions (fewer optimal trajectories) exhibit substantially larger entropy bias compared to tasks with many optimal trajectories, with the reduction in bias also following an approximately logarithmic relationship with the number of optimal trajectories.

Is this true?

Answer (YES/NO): YES